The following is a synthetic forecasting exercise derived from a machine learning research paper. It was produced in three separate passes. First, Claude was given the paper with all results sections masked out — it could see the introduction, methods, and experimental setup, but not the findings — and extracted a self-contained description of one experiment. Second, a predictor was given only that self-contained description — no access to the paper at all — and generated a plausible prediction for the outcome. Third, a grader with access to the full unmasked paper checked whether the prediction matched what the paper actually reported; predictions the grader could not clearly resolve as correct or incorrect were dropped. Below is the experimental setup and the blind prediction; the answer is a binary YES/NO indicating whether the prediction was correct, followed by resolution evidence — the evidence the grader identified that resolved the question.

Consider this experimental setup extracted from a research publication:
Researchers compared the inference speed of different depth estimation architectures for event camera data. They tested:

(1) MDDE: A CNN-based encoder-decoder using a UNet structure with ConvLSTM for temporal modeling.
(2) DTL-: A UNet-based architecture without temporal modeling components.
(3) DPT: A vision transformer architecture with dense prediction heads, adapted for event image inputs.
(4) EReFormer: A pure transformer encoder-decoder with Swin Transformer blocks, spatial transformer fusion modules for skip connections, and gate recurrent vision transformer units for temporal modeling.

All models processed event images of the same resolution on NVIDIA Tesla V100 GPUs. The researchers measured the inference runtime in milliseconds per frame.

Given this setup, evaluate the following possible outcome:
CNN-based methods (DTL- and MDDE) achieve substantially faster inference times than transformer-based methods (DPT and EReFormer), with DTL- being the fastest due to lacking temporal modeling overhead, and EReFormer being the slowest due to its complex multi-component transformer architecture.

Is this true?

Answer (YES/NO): YES